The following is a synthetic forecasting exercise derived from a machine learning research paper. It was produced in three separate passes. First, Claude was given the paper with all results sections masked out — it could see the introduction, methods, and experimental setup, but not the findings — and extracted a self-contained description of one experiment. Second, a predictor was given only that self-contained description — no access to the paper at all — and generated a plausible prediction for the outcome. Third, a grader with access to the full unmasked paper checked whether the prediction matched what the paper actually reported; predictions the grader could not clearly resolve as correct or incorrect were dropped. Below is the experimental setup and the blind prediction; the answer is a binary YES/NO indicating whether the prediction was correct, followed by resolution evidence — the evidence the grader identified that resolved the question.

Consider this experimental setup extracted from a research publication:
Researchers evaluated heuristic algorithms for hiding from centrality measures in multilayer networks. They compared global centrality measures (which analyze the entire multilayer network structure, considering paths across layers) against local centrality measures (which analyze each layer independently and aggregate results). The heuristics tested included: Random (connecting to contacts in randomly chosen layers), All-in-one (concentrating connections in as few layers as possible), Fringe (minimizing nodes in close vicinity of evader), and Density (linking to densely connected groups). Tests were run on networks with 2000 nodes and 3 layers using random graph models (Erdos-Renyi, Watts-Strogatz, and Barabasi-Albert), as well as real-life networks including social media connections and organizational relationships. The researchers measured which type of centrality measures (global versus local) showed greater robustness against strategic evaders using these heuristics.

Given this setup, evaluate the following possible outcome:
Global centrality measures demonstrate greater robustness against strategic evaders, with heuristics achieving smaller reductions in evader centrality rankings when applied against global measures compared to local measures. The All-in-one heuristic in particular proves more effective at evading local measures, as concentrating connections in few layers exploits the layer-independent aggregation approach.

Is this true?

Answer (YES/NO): NO